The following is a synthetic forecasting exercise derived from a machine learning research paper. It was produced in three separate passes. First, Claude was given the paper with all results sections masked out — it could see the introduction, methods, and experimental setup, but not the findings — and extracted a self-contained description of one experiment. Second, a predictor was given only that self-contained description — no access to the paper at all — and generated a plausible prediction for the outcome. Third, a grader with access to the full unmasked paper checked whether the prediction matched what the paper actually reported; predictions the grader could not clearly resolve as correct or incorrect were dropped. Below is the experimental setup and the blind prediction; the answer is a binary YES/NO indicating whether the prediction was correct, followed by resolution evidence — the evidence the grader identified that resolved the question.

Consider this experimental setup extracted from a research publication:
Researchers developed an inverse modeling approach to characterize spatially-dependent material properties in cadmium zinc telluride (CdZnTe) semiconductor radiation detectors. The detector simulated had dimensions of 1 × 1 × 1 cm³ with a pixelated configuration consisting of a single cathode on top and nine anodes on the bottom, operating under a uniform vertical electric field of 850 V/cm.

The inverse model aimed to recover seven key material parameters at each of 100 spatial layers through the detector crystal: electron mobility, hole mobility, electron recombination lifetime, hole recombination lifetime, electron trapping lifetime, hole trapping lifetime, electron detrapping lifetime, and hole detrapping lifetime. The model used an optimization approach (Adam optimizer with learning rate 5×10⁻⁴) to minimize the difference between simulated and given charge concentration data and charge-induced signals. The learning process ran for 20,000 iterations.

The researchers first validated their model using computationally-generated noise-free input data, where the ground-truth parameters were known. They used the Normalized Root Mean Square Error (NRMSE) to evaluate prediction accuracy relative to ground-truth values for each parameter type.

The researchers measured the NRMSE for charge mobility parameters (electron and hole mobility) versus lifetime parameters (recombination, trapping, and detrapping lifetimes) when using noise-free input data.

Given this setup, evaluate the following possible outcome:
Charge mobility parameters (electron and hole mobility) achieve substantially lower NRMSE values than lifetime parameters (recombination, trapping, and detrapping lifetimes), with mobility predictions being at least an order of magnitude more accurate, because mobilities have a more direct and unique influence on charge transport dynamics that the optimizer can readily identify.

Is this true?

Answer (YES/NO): NO